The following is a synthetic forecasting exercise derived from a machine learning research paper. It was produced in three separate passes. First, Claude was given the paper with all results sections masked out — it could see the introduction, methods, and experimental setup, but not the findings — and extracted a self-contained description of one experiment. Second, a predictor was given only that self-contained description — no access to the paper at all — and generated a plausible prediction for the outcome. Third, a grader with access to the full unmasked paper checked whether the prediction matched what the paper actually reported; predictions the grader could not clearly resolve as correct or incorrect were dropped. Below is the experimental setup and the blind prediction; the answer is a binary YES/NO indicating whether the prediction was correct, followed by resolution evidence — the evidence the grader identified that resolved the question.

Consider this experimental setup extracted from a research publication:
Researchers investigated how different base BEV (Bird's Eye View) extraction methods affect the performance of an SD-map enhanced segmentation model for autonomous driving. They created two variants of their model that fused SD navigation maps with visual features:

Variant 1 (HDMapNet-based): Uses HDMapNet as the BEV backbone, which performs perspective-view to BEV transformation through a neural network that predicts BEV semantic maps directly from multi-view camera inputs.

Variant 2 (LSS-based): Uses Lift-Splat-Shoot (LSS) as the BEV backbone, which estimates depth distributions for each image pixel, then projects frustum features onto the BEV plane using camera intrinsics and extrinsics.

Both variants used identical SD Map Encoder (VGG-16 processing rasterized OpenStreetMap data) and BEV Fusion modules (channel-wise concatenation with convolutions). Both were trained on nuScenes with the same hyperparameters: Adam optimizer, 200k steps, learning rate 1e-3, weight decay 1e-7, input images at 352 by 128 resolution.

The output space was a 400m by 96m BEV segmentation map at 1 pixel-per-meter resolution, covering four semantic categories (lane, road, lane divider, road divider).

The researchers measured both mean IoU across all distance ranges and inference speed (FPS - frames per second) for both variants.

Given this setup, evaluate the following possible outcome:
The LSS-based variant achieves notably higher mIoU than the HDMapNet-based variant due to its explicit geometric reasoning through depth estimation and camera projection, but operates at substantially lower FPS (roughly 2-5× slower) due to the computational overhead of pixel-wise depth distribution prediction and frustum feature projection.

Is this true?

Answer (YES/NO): NO